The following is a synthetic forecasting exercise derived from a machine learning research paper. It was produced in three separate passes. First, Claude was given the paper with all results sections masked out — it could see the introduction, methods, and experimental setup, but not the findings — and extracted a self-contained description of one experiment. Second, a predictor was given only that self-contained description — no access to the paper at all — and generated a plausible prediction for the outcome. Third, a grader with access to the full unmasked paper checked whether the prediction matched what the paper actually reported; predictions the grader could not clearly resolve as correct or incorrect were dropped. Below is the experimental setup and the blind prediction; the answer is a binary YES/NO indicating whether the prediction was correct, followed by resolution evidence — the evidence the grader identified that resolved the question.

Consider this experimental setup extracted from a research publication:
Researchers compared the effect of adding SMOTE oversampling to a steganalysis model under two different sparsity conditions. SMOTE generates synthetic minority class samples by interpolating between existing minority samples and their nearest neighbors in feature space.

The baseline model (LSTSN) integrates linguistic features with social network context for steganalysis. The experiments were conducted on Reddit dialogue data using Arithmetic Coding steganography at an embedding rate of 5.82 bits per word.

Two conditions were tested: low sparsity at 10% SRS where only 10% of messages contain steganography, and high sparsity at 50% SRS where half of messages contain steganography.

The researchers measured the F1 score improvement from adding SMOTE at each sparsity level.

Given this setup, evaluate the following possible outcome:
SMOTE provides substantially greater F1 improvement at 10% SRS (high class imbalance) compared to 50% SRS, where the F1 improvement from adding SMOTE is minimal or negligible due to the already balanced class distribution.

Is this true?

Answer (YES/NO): NO